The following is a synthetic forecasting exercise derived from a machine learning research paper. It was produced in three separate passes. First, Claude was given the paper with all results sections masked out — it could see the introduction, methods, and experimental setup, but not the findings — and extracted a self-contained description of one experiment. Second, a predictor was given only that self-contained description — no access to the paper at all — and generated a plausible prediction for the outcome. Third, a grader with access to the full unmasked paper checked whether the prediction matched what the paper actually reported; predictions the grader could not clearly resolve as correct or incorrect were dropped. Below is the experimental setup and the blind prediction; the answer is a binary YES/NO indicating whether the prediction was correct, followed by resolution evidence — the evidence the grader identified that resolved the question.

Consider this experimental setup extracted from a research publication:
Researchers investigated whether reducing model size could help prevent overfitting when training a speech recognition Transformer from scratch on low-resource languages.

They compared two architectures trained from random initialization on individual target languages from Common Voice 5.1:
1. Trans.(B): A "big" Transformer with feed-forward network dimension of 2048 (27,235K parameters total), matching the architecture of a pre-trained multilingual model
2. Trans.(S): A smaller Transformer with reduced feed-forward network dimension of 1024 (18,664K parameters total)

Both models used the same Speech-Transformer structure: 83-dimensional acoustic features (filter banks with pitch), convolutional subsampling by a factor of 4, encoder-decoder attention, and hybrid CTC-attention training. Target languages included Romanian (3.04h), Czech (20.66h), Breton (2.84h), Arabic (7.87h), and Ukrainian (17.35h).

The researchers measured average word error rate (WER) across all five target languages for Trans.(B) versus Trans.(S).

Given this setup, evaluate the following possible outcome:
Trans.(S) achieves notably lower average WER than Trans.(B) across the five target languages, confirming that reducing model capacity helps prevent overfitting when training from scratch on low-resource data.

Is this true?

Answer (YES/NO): NO